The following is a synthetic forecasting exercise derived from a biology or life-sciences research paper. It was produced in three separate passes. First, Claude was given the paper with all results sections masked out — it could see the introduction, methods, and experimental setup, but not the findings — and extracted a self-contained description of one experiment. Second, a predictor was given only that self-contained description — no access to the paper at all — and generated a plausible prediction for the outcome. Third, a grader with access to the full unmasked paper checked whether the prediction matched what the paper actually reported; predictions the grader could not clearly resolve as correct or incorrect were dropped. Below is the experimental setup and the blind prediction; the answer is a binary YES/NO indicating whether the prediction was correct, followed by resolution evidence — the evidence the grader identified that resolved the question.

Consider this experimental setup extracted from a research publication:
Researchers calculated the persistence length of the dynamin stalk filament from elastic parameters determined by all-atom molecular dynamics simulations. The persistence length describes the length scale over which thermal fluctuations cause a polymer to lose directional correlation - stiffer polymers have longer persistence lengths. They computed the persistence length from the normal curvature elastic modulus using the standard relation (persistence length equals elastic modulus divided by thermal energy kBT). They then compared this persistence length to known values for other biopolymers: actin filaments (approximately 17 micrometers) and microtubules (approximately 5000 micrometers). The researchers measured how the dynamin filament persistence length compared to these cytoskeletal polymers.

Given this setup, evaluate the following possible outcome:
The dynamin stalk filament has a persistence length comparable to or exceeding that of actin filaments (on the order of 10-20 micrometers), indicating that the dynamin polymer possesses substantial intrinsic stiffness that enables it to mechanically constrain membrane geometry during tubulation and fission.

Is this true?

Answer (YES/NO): NO